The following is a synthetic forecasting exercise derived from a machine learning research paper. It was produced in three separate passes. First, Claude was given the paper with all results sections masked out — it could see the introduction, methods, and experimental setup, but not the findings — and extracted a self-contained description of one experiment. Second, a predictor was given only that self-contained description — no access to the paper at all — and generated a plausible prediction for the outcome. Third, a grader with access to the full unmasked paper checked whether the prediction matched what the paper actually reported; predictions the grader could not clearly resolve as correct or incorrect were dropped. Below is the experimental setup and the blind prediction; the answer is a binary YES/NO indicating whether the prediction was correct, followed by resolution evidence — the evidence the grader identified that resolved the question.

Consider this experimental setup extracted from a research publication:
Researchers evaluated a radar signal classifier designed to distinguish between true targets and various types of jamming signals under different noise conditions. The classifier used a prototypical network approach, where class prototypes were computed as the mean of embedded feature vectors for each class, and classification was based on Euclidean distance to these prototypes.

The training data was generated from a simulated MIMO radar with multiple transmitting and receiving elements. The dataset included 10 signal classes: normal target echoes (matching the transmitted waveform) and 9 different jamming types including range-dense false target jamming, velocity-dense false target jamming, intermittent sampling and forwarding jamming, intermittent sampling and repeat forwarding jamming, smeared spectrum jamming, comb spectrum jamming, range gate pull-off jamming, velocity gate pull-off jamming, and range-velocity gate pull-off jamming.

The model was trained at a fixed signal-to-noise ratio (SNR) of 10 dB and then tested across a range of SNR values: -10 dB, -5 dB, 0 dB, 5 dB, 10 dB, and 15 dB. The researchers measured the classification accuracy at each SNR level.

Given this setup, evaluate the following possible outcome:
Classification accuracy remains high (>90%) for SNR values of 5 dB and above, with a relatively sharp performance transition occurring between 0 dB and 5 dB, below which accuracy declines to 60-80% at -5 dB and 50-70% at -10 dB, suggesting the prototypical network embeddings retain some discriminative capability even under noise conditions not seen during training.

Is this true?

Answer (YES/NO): NO